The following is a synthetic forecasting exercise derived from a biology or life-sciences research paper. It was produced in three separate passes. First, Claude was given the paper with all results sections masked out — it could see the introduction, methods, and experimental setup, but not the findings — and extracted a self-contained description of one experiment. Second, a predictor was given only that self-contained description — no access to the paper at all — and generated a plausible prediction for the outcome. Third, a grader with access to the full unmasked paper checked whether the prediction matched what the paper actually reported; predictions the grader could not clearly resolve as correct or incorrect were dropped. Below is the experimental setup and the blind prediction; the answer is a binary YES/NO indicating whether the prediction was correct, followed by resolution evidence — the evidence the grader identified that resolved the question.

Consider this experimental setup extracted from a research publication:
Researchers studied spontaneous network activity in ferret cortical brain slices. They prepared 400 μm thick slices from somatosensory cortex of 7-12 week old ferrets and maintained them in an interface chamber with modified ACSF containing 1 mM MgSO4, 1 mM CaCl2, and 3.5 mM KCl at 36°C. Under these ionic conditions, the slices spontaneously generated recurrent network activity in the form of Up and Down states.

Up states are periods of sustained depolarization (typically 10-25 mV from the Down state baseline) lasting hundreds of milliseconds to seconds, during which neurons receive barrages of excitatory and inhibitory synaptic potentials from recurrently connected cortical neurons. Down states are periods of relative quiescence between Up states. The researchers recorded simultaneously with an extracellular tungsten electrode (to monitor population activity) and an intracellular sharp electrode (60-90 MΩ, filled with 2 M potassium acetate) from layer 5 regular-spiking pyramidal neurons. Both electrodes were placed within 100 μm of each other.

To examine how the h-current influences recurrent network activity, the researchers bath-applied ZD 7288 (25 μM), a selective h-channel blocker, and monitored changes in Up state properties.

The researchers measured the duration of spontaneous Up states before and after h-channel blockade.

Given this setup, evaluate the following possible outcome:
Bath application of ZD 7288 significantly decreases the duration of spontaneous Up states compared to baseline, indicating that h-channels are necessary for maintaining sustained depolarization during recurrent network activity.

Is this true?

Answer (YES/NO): NO